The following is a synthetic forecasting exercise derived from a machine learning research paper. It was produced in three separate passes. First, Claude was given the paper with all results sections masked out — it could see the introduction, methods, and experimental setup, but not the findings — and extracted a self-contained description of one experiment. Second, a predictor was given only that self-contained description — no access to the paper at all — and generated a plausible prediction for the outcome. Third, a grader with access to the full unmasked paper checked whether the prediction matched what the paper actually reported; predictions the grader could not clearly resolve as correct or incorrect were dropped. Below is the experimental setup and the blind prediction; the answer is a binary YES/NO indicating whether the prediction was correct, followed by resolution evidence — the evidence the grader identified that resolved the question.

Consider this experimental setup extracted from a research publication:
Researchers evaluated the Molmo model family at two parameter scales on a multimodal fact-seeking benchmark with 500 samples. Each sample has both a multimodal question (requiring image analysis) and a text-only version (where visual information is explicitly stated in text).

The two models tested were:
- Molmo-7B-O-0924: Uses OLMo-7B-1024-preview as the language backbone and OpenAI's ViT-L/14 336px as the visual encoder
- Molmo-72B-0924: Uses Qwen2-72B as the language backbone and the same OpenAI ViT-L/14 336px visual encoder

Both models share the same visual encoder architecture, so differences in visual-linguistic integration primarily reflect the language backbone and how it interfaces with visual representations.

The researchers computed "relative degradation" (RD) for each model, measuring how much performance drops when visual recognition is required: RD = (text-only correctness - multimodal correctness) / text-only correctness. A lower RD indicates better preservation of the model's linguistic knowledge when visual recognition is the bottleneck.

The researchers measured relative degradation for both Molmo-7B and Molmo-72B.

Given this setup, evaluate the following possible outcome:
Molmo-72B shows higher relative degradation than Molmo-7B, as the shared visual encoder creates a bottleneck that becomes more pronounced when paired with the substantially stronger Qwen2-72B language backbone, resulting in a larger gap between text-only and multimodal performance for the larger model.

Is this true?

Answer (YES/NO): YES